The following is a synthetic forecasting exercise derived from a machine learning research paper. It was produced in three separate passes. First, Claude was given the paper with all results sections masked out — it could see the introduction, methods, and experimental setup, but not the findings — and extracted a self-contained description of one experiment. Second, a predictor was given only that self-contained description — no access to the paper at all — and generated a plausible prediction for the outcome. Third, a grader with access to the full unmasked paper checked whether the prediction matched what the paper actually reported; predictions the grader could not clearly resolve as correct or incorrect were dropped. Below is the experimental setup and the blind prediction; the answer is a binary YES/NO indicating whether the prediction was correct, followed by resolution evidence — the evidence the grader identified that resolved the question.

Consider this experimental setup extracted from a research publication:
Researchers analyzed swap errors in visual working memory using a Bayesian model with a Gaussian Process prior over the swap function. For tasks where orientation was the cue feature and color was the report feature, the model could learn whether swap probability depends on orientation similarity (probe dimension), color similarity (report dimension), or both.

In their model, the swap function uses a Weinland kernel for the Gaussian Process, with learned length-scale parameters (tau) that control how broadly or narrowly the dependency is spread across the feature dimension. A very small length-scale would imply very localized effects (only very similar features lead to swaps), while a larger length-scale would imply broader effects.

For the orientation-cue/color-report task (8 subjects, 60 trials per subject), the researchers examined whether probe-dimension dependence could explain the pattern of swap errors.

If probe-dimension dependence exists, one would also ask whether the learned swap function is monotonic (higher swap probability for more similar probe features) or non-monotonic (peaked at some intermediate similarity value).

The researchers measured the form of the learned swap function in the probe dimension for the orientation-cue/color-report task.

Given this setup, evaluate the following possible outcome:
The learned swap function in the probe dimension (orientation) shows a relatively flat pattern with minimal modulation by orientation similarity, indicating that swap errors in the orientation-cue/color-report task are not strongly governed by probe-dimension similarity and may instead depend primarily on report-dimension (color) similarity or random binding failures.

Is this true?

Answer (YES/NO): NO